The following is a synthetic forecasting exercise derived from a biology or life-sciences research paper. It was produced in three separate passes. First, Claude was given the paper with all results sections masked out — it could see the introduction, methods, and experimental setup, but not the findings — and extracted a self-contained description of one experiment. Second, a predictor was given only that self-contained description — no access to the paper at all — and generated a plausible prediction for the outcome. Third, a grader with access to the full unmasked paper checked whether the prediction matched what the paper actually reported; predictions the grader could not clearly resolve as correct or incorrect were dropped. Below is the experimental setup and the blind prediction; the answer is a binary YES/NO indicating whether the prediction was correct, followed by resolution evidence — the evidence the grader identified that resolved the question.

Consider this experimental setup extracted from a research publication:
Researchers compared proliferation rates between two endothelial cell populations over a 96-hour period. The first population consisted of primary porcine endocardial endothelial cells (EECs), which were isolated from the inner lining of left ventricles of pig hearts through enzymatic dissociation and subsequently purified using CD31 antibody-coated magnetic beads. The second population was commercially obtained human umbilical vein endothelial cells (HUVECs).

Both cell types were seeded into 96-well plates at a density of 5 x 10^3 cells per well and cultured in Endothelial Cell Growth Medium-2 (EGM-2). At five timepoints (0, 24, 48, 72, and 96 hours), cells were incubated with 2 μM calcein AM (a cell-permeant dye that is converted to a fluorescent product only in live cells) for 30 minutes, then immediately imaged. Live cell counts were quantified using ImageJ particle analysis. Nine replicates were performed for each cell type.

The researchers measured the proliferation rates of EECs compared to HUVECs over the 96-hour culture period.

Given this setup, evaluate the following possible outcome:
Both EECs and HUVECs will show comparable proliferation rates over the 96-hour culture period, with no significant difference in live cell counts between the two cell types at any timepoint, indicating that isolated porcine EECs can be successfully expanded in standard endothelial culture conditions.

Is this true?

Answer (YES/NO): NO